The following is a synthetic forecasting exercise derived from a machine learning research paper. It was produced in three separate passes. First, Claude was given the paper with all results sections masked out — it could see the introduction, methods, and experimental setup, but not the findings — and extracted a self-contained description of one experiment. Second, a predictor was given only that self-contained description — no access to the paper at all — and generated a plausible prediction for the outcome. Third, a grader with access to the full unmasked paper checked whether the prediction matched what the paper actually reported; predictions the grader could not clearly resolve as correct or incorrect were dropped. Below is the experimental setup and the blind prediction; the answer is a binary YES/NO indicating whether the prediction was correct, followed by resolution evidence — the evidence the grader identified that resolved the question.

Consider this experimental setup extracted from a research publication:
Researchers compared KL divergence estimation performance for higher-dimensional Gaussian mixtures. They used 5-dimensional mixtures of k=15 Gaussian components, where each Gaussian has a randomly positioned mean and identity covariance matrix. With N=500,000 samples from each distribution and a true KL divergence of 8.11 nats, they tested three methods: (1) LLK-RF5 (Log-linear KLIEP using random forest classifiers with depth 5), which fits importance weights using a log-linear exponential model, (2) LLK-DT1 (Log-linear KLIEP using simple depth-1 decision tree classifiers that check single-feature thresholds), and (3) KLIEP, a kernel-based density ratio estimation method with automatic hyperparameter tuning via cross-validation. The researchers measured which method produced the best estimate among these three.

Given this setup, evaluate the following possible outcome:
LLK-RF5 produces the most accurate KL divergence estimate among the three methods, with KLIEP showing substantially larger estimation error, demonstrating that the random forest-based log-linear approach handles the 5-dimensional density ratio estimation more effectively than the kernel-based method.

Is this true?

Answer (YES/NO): YES